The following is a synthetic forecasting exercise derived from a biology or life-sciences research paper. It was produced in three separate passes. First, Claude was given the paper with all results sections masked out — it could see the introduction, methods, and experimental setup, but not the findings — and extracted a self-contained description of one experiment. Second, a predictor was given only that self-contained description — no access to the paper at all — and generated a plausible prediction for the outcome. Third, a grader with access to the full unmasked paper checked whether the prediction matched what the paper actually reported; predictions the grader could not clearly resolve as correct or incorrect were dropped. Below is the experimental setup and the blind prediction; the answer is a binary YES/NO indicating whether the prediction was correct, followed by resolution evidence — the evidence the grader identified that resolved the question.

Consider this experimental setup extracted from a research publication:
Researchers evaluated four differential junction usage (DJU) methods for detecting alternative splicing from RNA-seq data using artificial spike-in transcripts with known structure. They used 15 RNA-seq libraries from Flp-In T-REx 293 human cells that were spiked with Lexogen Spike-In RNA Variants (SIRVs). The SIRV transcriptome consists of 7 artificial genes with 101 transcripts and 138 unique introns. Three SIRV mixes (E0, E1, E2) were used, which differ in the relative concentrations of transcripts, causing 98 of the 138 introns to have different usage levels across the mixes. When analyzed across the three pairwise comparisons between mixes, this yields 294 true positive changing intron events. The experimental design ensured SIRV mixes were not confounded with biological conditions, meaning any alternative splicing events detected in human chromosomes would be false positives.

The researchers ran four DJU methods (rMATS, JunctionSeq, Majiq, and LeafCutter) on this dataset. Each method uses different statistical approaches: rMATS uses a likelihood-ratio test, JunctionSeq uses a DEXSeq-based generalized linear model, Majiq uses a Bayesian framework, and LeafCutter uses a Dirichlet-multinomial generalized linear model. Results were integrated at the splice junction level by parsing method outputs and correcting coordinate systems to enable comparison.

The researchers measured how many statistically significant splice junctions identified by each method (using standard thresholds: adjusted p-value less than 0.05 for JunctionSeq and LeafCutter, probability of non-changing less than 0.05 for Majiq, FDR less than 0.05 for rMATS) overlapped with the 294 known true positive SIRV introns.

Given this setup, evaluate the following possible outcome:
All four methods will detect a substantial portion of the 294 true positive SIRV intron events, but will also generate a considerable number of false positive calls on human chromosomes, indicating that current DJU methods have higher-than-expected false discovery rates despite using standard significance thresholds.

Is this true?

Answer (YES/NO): NO